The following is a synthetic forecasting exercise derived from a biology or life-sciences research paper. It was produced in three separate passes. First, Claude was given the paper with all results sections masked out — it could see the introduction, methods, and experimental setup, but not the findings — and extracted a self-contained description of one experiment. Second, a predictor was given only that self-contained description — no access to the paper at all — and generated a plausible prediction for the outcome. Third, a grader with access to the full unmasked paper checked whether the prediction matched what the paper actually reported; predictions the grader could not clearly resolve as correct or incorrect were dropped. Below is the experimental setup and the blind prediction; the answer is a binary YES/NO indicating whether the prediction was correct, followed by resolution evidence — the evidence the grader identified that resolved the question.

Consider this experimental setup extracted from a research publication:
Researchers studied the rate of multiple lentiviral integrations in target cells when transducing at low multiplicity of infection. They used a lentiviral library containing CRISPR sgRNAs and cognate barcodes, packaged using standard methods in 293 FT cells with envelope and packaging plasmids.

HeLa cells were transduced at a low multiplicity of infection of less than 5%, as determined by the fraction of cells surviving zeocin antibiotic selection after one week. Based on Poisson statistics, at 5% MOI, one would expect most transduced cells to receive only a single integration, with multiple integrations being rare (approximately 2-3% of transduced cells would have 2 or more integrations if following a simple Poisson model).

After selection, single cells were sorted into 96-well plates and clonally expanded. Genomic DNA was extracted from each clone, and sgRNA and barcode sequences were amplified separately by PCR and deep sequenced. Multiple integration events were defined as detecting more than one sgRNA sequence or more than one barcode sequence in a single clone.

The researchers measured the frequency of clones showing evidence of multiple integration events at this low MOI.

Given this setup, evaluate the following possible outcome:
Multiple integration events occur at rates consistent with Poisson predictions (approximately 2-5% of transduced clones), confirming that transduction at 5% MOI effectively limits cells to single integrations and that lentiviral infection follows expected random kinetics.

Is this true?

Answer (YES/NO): NO